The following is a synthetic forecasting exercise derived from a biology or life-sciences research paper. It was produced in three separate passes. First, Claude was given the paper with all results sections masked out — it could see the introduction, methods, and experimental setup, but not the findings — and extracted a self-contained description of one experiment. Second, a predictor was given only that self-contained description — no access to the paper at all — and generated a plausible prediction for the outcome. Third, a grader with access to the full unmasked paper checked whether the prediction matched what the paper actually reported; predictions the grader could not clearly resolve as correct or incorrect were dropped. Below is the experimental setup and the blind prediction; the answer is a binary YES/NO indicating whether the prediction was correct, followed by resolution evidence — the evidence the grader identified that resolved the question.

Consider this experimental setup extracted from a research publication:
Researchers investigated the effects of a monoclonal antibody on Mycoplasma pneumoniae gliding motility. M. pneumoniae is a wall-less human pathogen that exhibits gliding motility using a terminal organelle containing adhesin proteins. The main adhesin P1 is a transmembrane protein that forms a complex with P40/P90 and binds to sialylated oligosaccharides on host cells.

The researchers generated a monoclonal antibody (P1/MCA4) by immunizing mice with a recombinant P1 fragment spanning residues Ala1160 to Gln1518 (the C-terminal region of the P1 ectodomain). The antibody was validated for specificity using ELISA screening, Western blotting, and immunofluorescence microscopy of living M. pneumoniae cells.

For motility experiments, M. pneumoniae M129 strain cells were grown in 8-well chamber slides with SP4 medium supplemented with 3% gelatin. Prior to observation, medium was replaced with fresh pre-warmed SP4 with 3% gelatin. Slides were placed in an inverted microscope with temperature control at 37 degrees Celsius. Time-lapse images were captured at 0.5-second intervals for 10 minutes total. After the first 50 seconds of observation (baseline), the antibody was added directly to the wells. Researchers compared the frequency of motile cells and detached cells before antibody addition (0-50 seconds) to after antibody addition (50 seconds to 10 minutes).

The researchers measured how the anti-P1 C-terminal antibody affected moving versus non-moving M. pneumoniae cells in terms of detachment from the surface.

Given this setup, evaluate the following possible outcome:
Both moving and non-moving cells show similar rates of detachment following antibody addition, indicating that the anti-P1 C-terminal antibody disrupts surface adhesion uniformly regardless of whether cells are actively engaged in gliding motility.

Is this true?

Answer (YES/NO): NO